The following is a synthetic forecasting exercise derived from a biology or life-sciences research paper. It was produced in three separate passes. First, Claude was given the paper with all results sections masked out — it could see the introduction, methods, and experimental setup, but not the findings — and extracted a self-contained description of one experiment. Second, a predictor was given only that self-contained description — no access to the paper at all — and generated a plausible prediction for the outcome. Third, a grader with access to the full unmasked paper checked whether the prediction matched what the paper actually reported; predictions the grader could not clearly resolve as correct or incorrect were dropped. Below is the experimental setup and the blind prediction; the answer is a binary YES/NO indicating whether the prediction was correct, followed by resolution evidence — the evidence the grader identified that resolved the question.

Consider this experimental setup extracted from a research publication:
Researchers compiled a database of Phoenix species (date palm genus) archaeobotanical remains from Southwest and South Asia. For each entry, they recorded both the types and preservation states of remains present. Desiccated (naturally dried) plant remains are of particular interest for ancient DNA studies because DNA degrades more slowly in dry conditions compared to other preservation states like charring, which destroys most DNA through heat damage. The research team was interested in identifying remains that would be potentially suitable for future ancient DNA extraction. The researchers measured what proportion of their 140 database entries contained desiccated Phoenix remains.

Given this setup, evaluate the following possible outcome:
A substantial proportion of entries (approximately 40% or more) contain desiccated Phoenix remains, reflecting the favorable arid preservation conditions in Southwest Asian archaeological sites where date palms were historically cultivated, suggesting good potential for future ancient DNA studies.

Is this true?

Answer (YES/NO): NO